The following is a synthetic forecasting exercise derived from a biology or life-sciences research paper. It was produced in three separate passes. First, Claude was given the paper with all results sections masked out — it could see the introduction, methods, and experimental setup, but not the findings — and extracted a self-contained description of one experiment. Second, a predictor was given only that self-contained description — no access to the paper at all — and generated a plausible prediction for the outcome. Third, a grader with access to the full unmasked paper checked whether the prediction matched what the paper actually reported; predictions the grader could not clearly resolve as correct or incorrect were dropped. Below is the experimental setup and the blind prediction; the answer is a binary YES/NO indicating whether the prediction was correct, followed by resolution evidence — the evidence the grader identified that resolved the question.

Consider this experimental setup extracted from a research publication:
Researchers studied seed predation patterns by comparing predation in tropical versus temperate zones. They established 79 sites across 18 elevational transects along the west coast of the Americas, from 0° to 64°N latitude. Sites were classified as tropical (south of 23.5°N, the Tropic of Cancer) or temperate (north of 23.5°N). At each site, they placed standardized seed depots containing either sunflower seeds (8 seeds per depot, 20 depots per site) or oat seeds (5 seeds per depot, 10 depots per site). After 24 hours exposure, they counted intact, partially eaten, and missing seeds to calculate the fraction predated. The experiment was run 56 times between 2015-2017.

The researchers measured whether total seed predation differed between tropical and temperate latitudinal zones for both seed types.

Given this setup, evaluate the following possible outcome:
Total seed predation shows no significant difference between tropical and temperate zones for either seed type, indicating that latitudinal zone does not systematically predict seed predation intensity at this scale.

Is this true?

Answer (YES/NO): NO